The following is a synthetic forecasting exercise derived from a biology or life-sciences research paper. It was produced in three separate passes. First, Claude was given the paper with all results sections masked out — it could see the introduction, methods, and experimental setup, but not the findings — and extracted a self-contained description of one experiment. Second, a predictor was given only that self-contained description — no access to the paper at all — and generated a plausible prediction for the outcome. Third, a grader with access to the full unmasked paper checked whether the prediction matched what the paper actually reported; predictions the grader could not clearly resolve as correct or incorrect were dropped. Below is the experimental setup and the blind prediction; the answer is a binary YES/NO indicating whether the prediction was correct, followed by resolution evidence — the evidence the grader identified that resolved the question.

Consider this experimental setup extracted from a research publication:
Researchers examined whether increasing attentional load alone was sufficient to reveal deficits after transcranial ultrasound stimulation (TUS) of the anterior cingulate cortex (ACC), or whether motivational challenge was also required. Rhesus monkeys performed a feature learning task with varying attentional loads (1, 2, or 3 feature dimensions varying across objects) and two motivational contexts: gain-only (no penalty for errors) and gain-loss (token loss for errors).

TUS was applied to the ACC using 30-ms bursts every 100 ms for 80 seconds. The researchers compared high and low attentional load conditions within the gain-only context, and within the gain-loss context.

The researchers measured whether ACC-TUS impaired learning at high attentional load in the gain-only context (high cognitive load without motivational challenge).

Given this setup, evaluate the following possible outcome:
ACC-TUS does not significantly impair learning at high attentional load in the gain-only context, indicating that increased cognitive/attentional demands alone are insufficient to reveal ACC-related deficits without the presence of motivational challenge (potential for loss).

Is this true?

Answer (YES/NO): YES